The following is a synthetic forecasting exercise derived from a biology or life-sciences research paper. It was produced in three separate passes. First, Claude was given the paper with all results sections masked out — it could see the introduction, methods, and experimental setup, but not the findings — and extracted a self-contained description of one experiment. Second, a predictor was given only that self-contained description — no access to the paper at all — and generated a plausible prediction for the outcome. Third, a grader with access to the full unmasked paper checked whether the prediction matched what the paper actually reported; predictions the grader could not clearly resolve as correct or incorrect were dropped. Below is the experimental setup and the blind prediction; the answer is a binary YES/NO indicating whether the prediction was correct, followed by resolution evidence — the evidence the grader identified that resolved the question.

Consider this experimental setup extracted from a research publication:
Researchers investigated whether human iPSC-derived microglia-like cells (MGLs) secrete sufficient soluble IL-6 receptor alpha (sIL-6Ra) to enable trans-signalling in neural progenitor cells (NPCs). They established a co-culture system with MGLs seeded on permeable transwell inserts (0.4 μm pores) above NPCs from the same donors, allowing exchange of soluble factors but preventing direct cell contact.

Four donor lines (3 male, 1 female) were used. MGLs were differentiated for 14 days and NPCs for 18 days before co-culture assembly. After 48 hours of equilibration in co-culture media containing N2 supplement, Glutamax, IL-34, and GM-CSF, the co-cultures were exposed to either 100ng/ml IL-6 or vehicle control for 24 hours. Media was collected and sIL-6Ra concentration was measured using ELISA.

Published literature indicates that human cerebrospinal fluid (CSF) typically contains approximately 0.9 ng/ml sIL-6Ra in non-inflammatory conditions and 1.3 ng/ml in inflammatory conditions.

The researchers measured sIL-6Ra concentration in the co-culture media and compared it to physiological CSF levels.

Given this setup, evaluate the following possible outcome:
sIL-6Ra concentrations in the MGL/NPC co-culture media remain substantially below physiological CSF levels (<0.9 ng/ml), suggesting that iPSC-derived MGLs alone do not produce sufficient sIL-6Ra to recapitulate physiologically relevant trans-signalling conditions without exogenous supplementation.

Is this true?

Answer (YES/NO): YES